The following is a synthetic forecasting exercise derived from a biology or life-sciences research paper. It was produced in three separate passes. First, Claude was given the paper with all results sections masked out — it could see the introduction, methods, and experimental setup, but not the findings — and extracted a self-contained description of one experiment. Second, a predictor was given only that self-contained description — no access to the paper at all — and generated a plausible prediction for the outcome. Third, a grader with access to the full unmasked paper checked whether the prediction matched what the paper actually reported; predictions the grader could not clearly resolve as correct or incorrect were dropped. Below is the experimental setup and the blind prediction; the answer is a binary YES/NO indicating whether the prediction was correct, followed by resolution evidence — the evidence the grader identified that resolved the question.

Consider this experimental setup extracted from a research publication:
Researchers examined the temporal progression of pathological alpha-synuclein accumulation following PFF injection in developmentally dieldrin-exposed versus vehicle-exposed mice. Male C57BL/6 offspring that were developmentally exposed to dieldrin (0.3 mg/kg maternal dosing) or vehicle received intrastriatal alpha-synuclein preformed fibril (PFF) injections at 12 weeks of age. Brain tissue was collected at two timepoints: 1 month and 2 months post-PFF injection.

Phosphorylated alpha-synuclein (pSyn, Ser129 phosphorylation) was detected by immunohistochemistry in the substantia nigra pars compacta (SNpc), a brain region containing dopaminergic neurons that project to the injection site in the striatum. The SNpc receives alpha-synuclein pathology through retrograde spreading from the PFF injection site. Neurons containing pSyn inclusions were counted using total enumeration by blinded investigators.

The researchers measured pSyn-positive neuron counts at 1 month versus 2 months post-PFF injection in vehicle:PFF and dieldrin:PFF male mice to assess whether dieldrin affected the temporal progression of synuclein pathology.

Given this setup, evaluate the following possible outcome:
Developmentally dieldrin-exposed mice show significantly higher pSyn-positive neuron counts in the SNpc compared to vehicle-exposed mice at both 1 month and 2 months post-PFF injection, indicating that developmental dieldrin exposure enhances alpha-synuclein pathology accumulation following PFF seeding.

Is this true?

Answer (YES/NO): NO